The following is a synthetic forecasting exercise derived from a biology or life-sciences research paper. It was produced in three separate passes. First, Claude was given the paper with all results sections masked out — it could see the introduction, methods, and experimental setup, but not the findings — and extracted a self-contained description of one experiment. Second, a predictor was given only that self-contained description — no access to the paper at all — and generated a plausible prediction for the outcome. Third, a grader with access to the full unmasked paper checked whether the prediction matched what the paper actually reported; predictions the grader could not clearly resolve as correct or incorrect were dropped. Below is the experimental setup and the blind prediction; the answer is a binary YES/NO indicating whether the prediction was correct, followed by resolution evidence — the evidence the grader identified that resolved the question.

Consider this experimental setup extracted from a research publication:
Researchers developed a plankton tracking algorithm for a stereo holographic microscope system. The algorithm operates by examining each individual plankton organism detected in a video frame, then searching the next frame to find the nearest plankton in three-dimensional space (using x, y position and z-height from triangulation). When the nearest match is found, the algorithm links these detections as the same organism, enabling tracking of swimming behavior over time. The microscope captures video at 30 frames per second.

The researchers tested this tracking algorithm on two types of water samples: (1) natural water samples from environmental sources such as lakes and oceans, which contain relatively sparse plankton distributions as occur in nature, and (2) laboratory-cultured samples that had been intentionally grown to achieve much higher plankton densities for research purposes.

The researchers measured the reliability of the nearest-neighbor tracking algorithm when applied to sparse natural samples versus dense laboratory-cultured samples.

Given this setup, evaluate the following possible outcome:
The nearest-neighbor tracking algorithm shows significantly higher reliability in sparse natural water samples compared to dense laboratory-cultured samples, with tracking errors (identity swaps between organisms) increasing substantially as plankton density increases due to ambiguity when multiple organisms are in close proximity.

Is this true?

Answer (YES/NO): YES